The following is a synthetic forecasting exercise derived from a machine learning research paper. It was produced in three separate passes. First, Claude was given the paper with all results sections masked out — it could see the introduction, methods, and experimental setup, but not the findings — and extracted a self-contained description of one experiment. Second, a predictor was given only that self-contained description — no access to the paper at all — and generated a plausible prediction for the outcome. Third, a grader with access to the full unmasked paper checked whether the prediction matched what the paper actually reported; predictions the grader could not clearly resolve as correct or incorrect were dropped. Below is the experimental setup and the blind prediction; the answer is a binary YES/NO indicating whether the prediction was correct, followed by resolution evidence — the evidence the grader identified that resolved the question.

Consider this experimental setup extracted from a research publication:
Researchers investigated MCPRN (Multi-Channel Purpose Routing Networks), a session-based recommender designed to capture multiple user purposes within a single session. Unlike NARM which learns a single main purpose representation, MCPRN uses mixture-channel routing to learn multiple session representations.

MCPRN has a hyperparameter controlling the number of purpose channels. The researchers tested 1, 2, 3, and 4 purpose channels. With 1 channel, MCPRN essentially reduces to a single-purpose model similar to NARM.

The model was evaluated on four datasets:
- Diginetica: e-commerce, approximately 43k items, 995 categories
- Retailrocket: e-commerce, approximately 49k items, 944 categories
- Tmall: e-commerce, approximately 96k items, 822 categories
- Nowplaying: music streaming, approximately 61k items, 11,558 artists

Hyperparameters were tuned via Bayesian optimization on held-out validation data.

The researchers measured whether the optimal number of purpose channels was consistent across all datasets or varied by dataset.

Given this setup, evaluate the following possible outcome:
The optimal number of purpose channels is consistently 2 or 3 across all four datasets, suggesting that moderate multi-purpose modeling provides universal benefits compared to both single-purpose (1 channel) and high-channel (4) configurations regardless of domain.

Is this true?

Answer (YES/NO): NO